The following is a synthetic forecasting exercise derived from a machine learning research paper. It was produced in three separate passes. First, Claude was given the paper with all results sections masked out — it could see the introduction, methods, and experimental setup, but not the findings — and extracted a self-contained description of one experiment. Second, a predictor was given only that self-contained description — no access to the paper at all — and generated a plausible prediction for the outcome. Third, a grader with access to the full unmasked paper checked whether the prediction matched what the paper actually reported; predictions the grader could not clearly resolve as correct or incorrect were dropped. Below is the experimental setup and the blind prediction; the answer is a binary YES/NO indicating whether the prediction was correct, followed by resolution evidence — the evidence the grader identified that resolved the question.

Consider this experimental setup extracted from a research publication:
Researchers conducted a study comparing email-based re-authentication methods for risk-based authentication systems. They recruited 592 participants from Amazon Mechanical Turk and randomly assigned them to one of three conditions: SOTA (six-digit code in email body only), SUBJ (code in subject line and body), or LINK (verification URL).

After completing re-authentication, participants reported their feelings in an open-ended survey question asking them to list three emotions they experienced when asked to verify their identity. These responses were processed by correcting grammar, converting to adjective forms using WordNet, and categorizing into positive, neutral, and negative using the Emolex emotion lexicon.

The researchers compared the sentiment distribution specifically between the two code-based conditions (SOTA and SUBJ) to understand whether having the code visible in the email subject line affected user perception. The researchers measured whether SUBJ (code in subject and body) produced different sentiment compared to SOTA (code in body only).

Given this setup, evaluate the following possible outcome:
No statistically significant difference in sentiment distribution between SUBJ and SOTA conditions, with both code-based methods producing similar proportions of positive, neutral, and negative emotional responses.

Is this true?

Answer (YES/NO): NO